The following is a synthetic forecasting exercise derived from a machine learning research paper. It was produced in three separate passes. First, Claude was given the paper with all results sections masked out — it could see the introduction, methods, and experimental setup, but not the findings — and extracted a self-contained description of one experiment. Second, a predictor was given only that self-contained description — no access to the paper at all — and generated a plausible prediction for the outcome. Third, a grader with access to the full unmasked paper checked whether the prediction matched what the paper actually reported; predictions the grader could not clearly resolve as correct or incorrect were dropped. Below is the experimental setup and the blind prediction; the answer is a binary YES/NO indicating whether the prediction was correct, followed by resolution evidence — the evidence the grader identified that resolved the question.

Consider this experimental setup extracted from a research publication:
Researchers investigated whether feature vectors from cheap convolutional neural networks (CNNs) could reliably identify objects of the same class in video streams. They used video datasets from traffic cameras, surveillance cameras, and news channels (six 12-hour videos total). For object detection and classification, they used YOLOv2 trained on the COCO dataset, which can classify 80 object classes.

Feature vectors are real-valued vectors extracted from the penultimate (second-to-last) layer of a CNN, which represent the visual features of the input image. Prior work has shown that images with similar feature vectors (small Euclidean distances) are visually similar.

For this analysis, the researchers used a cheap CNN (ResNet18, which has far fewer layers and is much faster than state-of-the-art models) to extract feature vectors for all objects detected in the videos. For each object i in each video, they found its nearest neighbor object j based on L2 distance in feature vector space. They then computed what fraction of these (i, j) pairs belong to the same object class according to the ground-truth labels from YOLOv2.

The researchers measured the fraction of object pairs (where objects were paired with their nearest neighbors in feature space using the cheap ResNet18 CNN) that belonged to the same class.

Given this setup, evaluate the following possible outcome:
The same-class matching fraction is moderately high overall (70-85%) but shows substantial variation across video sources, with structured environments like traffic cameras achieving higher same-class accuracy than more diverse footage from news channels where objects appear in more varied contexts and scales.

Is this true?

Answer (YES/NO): NO